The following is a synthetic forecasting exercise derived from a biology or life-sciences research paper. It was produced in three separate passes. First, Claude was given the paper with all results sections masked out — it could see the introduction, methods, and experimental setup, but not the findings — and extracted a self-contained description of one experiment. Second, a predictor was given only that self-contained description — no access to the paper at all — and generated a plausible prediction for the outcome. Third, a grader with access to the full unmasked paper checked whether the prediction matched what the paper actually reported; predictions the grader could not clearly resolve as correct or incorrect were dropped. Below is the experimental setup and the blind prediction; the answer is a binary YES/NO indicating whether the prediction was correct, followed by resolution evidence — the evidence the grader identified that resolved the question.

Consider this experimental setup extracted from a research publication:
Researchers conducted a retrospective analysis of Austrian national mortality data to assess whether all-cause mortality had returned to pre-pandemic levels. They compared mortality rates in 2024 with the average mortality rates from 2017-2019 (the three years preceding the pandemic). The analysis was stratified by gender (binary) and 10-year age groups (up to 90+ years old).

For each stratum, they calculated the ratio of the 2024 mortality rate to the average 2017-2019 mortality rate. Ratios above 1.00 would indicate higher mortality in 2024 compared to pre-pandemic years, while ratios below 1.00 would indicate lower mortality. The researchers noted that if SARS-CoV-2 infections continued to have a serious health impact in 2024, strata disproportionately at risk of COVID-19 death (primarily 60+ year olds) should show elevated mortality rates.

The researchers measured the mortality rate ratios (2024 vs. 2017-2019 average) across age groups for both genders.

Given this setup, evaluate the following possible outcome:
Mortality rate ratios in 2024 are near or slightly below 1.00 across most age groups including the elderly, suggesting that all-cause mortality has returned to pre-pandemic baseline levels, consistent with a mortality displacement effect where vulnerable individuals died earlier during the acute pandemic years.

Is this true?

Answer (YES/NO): NO